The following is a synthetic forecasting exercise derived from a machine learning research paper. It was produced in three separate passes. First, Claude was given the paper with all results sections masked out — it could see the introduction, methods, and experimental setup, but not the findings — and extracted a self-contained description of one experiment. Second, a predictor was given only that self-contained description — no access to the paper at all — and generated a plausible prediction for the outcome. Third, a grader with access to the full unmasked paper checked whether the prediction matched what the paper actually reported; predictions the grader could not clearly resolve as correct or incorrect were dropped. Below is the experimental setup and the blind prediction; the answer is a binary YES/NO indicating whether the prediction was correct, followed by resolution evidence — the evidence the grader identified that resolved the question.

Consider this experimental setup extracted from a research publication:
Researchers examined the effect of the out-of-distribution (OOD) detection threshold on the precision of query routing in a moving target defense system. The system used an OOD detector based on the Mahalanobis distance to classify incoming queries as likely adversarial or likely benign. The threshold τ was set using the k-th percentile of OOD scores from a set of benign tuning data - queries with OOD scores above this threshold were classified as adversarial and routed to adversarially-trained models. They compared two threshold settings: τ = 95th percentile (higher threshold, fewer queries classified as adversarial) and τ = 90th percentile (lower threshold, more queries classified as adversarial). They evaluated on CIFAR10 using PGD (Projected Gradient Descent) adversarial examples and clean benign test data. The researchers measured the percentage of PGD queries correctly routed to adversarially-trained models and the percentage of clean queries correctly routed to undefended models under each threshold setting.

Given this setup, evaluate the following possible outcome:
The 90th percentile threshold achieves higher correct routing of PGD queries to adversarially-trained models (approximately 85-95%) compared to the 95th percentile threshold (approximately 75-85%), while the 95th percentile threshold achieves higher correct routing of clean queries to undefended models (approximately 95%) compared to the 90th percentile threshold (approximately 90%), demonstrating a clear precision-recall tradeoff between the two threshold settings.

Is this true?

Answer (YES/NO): NO